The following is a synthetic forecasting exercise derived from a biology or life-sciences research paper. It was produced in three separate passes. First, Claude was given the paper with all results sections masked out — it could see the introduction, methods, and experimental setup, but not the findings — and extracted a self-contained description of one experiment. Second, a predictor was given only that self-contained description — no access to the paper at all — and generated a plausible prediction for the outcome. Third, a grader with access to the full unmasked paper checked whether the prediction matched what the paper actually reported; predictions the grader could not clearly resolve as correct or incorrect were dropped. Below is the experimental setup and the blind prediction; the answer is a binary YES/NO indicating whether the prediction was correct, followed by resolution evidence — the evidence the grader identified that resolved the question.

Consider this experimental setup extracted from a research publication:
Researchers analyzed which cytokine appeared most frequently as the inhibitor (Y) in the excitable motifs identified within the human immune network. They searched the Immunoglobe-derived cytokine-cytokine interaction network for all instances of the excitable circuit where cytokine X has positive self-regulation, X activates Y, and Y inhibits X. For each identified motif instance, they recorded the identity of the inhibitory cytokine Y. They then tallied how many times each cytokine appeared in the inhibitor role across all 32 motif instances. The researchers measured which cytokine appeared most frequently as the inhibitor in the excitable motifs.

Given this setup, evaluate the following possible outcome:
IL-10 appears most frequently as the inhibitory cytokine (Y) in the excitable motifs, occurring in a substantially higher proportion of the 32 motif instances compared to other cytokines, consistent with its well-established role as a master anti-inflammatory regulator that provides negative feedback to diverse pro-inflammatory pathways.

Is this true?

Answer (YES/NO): YES